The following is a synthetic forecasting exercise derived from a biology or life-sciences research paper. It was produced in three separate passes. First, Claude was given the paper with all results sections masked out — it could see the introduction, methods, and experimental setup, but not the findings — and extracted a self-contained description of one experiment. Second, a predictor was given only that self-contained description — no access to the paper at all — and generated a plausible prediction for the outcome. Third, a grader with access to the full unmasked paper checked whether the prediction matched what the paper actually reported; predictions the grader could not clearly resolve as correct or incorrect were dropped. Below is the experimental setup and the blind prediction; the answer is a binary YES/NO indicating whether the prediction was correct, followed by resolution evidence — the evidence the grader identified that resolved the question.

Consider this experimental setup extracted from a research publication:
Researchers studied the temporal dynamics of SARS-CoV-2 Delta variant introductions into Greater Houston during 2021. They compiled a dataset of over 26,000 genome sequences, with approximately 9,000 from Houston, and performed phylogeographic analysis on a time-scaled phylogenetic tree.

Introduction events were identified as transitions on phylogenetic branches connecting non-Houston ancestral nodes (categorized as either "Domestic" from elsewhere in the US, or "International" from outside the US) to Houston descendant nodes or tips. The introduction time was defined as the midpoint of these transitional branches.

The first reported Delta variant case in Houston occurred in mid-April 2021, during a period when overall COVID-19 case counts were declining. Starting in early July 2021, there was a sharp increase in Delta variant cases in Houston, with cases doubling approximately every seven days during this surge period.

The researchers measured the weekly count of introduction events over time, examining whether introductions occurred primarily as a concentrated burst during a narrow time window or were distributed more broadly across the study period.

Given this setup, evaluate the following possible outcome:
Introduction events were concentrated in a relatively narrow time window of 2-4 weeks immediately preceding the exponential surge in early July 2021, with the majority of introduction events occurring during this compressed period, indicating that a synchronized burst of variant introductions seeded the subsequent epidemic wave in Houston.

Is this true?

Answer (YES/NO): NO